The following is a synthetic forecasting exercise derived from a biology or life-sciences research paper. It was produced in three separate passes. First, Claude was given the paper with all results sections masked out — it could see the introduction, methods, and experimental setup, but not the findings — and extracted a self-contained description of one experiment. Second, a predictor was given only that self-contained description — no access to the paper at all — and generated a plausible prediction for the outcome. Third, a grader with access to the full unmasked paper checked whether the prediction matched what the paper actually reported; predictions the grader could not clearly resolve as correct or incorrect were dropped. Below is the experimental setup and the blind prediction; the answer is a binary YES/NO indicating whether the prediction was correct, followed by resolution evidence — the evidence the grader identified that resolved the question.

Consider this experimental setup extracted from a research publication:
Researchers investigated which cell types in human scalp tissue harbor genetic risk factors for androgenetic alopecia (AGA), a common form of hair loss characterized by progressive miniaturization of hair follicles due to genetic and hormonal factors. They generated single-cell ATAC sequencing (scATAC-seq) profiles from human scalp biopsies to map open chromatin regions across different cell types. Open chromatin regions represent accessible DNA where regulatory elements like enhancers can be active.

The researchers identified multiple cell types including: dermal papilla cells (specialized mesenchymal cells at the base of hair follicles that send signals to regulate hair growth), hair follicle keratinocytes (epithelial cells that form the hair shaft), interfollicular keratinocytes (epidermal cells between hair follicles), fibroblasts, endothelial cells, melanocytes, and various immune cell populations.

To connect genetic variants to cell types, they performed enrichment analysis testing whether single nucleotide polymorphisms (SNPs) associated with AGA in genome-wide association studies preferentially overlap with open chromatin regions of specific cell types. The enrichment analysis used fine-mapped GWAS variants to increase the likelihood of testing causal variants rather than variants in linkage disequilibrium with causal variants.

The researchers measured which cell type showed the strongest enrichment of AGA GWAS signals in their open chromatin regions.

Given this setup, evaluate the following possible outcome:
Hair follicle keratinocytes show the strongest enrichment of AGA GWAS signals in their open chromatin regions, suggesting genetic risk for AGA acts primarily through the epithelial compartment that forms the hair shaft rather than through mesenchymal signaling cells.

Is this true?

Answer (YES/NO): NO